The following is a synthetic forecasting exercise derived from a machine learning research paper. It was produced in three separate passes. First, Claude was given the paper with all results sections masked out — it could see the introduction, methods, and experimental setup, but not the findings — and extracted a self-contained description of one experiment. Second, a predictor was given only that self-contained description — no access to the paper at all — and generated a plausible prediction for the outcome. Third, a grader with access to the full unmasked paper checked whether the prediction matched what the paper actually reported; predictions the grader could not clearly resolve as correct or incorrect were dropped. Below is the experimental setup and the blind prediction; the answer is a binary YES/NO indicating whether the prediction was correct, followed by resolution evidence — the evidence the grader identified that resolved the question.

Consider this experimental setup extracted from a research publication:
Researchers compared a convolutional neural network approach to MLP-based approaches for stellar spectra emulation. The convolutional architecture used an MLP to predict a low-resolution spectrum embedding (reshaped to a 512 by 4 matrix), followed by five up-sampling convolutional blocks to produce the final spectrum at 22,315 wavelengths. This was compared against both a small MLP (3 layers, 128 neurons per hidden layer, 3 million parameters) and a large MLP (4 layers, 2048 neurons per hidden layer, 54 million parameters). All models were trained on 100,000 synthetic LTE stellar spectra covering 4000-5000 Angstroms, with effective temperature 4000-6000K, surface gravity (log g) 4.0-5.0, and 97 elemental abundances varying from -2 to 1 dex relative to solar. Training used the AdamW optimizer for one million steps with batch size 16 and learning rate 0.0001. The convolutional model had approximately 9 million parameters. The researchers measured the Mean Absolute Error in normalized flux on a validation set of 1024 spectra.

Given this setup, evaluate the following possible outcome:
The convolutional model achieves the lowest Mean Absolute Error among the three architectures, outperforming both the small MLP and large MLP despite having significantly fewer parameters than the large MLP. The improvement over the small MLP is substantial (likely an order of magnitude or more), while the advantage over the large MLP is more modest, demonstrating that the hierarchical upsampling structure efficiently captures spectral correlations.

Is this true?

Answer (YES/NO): NO